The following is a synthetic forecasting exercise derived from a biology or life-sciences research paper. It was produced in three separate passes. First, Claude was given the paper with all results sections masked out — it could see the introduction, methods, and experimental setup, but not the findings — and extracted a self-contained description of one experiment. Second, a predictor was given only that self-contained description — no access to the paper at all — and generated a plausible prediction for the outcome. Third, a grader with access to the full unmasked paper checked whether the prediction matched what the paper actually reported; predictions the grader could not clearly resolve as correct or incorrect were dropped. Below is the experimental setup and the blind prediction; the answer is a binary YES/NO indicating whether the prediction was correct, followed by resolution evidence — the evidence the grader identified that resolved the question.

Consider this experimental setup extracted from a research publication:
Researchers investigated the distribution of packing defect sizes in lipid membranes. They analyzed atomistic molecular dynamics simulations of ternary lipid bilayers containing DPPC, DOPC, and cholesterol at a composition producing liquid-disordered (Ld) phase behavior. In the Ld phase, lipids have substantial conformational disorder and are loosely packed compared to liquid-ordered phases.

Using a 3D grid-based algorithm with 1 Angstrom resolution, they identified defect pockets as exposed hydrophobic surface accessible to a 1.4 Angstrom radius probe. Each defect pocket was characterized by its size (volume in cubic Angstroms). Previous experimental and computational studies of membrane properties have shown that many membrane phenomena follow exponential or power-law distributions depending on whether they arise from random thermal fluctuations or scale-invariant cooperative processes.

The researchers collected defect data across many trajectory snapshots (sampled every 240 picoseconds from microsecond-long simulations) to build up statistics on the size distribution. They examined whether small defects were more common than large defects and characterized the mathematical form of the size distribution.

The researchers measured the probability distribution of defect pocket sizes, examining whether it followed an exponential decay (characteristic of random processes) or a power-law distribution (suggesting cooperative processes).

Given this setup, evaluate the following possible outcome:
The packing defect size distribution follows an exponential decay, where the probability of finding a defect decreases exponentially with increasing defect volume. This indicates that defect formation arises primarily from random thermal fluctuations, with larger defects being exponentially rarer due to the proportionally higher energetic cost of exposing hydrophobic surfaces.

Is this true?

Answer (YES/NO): YES